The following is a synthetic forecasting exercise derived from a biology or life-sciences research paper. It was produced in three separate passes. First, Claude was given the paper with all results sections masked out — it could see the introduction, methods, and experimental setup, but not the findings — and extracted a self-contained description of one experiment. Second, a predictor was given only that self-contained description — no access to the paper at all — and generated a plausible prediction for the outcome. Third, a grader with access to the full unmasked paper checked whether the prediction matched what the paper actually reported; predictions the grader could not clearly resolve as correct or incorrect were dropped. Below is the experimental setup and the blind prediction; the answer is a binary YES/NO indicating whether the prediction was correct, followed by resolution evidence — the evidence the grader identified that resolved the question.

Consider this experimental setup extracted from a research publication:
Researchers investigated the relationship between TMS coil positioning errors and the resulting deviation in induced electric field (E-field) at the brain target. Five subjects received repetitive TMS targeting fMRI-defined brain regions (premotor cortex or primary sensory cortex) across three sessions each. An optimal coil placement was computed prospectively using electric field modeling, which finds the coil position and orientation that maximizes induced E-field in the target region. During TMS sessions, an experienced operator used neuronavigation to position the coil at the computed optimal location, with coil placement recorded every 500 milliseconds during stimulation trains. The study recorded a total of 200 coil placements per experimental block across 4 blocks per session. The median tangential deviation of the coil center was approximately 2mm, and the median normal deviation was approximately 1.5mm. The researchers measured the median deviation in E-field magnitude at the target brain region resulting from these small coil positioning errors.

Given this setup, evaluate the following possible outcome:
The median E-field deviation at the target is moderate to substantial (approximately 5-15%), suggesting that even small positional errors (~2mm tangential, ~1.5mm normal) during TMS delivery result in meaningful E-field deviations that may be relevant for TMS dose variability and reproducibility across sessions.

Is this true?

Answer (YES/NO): YES